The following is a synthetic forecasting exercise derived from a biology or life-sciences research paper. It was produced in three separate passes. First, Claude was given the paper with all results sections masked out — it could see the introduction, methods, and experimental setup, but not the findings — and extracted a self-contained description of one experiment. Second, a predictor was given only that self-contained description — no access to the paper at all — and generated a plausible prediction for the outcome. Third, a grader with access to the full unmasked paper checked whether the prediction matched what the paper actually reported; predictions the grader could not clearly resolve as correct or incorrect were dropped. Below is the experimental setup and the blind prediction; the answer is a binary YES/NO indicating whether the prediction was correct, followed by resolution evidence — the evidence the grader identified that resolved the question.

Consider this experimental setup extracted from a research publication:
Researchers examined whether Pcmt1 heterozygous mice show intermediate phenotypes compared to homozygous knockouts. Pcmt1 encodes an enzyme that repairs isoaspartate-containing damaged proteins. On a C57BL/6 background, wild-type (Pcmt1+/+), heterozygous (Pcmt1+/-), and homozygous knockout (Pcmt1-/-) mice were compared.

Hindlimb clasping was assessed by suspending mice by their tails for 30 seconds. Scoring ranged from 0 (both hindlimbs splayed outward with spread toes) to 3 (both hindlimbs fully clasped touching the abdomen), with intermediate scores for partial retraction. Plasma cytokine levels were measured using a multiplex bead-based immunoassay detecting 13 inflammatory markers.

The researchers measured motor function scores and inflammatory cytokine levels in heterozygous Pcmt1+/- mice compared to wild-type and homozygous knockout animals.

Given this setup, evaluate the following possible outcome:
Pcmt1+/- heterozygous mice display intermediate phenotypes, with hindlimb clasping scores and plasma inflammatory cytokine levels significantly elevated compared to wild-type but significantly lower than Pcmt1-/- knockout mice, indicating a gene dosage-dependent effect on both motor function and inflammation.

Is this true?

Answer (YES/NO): NO